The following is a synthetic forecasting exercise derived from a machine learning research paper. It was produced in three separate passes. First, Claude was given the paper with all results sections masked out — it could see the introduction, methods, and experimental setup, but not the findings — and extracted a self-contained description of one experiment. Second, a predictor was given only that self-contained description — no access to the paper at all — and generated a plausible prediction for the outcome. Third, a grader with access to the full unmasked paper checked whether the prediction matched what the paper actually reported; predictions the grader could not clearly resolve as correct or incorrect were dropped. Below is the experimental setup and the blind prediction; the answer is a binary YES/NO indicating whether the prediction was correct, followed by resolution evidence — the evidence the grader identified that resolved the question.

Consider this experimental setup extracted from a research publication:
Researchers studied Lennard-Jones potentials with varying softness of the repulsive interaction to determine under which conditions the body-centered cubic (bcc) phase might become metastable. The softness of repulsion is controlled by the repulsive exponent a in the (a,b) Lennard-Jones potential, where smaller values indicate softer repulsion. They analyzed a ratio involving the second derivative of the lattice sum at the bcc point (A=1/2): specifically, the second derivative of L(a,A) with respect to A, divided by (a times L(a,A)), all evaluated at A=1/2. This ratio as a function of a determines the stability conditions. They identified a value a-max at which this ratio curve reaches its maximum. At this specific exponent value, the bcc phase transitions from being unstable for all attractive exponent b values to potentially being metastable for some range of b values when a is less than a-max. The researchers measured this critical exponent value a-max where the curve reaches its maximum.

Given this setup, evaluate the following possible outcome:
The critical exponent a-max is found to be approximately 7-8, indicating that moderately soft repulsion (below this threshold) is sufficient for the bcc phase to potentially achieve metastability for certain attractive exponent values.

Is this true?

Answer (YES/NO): NO